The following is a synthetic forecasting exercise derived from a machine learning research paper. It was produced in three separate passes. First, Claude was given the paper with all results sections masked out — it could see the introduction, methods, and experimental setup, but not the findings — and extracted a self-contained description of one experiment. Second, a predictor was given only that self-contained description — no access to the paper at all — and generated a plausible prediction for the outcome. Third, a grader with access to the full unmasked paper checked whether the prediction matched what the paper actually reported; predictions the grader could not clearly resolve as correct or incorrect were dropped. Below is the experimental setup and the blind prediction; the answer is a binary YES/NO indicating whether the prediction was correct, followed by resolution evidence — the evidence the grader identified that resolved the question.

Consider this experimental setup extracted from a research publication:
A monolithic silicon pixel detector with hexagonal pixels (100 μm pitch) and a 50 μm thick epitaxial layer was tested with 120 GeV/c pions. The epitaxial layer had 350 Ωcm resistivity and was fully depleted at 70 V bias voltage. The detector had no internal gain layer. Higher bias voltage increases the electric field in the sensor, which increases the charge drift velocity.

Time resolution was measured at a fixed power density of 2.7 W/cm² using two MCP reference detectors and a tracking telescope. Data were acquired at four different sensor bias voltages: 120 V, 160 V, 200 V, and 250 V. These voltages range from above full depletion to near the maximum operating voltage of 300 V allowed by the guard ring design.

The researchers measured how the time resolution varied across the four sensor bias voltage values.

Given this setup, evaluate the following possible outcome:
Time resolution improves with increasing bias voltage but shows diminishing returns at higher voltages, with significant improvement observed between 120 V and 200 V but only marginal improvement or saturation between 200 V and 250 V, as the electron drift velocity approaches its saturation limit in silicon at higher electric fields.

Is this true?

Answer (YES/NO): NO